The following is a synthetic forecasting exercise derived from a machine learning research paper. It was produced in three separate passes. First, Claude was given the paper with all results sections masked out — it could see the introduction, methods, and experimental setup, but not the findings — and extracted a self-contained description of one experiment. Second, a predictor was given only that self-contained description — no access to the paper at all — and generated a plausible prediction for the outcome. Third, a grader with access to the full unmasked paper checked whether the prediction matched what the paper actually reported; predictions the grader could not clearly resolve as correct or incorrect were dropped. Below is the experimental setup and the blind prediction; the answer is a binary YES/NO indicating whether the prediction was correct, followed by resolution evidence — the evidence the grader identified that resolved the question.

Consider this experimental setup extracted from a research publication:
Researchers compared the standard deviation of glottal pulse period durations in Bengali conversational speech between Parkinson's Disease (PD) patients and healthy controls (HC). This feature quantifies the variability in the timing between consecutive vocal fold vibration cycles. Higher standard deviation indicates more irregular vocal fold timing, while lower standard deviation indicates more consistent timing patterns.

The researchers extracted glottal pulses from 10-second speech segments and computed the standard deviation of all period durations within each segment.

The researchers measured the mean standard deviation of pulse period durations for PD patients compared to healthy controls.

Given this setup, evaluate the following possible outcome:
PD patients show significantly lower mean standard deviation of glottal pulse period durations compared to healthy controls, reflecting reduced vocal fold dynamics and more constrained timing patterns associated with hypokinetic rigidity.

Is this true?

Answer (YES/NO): NO